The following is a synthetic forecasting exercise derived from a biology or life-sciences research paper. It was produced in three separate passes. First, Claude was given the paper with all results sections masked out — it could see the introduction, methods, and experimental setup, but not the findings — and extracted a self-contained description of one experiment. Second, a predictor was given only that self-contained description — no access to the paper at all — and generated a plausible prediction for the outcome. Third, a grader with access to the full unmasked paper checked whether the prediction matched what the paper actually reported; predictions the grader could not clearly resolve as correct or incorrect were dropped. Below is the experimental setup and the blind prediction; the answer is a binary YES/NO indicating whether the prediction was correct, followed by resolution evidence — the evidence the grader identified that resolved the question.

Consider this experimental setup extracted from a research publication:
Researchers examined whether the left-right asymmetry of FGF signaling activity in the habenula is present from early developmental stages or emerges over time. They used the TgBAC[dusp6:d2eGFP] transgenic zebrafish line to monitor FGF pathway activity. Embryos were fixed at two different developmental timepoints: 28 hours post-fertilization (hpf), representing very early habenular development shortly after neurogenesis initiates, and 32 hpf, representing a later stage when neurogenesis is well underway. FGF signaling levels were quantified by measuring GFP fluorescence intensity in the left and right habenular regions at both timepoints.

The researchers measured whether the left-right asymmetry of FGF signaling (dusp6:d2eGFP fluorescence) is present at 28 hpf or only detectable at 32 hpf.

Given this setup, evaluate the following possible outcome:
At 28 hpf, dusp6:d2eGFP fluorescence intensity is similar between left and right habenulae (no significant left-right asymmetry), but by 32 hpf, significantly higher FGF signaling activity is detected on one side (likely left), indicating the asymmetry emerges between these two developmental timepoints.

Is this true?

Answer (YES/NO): NO